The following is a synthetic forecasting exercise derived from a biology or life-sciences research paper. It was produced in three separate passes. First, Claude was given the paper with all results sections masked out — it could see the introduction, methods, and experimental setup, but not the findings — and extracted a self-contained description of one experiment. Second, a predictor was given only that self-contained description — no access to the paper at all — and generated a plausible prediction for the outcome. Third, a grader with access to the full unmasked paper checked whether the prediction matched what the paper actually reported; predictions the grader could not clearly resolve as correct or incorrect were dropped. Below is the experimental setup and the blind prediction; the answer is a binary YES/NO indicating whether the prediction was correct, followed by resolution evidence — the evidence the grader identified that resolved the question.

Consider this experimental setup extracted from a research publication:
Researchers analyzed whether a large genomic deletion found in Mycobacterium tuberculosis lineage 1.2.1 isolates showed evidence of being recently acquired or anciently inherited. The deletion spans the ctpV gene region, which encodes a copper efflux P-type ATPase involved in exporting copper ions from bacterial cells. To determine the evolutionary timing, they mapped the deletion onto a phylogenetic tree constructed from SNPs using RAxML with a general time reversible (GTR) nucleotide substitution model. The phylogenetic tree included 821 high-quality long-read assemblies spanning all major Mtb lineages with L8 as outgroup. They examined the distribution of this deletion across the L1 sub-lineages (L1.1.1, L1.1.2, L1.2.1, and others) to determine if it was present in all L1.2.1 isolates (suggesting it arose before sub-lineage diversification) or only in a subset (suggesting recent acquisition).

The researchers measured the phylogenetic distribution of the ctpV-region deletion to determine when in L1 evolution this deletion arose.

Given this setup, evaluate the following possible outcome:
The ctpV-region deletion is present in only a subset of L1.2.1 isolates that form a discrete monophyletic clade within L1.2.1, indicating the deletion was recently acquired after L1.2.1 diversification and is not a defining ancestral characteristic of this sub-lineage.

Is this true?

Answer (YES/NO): YES